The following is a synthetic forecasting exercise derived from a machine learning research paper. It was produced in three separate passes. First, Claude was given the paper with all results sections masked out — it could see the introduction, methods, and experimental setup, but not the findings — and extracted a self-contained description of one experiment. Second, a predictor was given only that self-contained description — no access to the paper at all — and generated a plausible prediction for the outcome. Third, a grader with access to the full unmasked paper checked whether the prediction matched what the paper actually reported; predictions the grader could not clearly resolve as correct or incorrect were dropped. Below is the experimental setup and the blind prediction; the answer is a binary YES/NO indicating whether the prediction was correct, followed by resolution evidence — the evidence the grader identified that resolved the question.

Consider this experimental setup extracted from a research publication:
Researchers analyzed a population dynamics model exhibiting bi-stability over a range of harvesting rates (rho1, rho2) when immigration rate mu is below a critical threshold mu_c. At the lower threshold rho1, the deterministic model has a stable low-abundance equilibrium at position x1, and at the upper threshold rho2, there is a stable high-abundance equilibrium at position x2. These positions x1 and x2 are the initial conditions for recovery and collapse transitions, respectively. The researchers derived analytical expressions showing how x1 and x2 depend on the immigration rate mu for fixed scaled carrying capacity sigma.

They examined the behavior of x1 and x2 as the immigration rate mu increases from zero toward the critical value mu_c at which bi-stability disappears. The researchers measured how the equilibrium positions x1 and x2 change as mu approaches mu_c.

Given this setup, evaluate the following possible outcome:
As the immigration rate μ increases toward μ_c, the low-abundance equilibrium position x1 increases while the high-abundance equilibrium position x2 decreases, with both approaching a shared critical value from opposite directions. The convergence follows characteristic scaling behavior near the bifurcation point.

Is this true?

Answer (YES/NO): YES